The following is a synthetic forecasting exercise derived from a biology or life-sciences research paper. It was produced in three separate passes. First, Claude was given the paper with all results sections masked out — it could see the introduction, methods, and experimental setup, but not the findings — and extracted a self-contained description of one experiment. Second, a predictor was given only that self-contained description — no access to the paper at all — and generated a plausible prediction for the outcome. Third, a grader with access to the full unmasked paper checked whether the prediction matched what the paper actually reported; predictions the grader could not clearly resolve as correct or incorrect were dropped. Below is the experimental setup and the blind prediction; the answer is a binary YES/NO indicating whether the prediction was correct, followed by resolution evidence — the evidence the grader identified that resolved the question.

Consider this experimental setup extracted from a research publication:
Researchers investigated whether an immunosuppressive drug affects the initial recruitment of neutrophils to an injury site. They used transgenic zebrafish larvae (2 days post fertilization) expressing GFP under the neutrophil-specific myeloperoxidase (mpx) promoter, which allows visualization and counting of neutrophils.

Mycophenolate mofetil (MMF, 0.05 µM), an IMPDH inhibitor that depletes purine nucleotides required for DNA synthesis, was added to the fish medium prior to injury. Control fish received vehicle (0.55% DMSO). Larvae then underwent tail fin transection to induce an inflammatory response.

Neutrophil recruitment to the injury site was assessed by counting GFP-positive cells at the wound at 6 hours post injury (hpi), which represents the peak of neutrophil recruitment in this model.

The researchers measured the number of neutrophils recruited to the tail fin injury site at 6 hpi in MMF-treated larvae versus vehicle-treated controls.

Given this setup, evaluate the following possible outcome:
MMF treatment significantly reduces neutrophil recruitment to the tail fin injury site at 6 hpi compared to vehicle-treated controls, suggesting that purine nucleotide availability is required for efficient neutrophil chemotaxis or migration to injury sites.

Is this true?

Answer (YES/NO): NO